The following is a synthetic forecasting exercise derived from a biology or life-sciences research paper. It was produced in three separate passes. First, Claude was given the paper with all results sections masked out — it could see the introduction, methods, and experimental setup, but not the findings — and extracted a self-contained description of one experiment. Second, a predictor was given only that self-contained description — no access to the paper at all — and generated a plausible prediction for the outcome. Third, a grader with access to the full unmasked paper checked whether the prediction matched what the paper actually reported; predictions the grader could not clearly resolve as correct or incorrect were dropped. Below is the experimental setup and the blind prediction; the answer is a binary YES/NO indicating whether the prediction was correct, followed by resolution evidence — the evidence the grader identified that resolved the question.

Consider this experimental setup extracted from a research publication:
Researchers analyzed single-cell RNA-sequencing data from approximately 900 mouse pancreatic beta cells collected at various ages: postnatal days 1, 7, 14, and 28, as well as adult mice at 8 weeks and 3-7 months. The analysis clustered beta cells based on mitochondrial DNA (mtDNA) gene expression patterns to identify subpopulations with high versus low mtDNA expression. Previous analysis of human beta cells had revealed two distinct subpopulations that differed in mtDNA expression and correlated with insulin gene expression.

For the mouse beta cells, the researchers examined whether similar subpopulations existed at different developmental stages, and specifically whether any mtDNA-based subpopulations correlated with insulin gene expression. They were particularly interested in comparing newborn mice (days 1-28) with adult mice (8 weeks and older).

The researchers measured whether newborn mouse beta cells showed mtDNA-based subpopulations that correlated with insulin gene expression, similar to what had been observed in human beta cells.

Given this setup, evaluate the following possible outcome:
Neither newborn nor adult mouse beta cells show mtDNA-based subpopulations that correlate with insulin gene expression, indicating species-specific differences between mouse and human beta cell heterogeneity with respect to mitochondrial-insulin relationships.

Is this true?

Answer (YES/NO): NO